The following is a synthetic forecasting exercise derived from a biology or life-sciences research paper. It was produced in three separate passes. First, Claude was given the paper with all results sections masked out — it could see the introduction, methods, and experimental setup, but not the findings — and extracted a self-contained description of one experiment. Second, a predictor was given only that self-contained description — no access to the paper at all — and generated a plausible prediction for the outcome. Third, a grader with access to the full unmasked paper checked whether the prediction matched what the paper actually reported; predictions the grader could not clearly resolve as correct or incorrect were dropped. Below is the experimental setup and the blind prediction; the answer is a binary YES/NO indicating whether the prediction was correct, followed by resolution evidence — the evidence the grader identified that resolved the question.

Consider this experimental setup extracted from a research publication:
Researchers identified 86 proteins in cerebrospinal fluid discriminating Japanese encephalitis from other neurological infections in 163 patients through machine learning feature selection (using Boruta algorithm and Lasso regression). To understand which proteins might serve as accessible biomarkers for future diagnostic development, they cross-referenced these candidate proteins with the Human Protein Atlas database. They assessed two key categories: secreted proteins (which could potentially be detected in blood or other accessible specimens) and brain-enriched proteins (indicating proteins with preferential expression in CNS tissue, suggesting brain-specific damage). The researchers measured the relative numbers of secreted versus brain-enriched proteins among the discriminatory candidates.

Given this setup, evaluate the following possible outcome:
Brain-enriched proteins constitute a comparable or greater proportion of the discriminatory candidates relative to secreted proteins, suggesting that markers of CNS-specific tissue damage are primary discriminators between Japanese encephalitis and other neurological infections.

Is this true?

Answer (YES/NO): NO